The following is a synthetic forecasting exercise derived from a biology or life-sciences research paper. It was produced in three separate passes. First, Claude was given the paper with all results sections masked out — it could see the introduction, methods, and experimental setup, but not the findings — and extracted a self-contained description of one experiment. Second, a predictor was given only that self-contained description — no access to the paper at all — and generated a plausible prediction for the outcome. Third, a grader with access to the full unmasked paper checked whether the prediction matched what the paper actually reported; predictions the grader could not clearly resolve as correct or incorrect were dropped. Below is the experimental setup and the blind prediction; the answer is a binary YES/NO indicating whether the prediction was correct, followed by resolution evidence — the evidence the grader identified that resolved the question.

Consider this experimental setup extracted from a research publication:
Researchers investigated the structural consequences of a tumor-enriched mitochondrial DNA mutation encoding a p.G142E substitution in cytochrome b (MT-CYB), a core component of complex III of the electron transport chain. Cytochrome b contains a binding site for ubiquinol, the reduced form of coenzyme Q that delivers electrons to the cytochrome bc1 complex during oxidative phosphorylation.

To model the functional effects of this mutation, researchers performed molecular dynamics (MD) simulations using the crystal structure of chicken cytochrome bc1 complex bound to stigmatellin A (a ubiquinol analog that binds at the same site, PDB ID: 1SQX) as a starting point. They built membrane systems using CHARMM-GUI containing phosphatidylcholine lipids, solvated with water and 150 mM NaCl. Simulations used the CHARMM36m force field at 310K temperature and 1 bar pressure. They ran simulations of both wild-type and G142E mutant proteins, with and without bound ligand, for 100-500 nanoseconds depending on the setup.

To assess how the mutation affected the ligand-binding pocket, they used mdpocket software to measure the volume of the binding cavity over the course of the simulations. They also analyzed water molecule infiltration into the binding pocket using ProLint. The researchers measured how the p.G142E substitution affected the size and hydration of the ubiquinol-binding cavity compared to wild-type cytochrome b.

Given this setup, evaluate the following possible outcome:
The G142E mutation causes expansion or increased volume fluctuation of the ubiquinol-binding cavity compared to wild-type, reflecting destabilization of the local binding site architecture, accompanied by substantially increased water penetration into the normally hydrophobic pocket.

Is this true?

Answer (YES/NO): NO